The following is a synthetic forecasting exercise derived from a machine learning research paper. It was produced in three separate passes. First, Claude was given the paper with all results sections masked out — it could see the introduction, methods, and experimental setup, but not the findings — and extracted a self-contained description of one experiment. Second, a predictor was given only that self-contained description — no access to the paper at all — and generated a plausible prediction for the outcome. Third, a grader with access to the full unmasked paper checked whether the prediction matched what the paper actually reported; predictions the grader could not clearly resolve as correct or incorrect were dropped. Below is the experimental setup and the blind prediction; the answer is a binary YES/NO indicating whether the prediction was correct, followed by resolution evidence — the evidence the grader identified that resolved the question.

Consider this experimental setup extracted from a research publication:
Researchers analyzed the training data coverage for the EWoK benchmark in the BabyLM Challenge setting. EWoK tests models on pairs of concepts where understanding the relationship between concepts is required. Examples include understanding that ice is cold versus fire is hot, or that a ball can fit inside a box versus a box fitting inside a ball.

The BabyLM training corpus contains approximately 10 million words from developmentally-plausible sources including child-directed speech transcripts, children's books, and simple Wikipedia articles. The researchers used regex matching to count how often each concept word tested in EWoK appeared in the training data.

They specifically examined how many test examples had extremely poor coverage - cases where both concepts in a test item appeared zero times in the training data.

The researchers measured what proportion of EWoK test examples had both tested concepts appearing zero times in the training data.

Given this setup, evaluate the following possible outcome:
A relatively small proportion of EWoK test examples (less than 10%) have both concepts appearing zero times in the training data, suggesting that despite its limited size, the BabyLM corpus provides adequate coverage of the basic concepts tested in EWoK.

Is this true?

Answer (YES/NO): NO